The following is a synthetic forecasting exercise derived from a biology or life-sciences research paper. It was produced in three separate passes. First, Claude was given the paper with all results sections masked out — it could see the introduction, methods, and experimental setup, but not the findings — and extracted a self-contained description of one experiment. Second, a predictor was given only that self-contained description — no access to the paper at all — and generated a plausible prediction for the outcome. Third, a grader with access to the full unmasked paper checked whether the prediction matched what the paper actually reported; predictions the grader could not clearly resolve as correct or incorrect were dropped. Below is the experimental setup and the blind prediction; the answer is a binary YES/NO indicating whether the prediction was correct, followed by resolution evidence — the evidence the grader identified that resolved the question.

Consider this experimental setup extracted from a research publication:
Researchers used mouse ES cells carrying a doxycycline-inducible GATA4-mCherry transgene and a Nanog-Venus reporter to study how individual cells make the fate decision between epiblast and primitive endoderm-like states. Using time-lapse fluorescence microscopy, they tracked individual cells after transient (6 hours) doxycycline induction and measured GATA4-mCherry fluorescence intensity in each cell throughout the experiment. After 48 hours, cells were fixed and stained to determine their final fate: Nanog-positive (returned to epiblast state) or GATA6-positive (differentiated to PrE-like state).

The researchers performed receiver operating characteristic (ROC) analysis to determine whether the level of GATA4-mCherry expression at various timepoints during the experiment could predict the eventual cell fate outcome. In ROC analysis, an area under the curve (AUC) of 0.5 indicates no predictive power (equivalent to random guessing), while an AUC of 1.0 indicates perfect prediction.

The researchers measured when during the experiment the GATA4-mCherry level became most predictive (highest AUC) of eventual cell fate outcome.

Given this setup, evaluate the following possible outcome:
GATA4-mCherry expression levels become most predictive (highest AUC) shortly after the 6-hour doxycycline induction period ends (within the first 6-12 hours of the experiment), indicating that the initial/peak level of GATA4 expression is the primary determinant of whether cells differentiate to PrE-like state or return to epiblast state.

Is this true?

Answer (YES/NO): NO